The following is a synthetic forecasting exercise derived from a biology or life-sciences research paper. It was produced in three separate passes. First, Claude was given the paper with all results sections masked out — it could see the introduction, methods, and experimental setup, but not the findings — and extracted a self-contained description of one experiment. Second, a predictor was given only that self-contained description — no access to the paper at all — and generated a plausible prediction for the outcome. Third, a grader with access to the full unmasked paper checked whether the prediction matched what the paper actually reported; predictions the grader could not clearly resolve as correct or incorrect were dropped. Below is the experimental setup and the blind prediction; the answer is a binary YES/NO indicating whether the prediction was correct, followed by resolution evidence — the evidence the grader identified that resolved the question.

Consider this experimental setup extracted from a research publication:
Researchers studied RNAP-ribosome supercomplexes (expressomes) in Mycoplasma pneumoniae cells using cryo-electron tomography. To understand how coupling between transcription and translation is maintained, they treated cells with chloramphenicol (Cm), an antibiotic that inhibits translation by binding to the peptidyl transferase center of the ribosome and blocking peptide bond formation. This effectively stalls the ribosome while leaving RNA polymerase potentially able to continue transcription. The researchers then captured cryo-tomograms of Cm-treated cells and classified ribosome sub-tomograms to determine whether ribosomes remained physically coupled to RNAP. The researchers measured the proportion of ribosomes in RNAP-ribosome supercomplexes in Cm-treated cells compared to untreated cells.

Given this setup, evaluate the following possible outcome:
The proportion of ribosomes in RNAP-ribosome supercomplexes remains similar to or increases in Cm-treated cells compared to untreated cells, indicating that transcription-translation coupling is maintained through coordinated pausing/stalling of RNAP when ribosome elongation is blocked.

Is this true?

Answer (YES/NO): NO